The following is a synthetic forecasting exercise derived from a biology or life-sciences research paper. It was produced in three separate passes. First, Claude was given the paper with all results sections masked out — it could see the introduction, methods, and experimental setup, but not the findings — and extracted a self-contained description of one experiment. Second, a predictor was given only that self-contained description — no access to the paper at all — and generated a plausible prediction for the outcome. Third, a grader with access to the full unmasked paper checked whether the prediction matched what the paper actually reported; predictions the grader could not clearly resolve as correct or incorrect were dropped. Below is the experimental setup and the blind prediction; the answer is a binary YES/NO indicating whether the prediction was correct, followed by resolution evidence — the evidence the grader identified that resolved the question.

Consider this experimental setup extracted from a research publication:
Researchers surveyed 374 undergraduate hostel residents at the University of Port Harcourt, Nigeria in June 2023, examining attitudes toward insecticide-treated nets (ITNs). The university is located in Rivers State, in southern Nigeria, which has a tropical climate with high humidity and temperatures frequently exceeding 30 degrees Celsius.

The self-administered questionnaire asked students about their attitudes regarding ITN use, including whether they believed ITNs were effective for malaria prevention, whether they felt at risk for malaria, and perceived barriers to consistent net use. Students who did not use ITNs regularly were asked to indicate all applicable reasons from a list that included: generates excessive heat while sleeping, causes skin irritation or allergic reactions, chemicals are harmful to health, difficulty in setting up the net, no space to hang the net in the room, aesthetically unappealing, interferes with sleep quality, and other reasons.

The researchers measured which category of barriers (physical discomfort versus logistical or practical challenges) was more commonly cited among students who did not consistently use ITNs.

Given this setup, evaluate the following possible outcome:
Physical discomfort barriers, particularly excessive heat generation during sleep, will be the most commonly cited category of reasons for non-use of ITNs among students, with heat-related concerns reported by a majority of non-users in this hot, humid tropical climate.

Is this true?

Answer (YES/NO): NO